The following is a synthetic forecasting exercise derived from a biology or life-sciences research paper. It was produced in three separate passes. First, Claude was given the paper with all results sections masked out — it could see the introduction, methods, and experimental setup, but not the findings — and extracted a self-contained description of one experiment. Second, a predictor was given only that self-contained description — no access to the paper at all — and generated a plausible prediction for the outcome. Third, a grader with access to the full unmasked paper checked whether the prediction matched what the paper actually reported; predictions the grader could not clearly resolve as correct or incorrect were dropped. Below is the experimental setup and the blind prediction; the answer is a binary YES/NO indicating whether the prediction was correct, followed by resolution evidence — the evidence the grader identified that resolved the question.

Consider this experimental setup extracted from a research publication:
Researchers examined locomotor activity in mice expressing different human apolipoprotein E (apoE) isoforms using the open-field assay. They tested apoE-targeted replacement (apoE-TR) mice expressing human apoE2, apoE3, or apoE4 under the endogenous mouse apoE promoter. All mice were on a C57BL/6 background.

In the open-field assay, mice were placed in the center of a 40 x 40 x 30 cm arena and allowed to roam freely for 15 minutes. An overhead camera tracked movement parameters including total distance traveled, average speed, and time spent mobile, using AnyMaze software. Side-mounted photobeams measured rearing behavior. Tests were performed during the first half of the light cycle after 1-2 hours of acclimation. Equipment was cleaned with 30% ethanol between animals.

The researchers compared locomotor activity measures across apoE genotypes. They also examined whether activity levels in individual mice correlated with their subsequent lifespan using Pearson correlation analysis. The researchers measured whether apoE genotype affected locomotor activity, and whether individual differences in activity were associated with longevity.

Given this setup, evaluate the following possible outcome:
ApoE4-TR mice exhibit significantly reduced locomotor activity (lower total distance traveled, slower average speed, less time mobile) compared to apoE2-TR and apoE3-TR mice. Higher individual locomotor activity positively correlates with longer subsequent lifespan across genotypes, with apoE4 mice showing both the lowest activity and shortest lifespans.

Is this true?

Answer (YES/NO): NO